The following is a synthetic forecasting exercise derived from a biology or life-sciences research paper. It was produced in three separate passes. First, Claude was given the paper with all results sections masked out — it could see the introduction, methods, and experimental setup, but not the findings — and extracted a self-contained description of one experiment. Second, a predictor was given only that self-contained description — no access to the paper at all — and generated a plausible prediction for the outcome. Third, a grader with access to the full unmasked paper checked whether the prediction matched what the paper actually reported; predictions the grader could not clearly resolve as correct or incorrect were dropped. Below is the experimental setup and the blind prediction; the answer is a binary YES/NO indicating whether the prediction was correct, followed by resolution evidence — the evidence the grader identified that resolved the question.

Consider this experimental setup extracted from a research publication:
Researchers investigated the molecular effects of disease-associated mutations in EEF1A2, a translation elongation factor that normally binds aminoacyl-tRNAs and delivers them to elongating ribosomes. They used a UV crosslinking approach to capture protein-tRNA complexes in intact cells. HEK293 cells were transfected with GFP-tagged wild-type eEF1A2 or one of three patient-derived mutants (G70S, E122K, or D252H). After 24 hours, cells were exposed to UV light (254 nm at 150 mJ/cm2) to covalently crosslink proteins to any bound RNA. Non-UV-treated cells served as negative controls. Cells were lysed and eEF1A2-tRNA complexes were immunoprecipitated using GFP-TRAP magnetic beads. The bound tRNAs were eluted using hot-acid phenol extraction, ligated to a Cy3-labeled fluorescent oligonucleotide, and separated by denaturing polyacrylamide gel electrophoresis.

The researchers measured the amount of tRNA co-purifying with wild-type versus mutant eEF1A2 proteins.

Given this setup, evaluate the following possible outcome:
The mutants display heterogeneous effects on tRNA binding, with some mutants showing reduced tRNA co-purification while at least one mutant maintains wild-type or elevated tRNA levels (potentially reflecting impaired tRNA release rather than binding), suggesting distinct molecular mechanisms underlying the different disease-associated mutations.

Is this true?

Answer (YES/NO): NO